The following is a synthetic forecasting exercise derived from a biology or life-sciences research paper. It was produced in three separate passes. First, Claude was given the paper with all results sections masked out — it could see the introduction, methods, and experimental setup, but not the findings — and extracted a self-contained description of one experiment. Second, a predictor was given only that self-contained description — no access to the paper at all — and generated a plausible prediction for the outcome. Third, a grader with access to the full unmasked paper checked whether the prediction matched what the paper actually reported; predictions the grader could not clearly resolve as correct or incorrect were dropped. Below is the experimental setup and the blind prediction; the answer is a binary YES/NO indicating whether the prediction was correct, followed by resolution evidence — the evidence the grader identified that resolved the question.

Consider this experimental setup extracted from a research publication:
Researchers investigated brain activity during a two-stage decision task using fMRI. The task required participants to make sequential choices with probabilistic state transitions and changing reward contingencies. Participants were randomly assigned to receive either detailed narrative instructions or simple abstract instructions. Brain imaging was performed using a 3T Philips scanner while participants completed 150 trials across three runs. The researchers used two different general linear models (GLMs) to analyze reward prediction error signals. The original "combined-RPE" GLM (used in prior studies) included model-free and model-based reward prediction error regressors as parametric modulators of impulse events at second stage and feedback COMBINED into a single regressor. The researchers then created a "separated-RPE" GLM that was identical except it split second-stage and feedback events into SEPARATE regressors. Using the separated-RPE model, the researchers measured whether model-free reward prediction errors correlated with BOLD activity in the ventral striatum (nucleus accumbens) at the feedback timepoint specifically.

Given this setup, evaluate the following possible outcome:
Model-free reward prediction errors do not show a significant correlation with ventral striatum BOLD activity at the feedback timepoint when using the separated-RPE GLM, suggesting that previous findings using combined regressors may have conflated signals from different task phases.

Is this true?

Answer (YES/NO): NO